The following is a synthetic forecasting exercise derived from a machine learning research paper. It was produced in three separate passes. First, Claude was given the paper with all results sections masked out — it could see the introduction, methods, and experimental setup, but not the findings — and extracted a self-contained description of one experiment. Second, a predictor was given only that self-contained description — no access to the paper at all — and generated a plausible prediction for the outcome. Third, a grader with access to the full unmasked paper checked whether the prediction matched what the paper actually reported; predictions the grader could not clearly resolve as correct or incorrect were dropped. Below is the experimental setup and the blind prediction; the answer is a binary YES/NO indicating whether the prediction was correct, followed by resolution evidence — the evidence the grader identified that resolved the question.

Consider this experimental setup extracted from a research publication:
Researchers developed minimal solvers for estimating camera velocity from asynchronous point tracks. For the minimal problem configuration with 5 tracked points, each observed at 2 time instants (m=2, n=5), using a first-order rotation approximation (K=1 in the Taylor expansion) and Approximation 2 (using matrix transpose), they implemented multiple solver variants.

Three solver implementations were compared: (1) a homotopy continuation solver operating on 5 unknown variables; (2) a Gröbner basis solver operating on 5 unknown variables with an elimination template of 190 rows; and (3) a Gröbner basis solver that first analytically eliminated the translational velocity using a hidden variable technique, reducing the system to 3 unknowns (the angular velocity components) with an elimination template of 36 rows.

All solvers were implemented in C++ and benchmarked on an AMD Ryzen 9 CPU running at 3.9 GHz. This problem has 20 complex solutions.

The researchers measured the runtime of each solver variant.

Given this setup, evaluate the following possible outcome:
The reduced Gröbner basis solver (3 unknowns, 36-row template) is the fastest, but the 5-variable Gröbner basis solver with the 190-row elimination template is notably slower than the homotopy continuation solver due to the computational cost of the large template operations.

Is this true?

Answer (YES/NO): NO